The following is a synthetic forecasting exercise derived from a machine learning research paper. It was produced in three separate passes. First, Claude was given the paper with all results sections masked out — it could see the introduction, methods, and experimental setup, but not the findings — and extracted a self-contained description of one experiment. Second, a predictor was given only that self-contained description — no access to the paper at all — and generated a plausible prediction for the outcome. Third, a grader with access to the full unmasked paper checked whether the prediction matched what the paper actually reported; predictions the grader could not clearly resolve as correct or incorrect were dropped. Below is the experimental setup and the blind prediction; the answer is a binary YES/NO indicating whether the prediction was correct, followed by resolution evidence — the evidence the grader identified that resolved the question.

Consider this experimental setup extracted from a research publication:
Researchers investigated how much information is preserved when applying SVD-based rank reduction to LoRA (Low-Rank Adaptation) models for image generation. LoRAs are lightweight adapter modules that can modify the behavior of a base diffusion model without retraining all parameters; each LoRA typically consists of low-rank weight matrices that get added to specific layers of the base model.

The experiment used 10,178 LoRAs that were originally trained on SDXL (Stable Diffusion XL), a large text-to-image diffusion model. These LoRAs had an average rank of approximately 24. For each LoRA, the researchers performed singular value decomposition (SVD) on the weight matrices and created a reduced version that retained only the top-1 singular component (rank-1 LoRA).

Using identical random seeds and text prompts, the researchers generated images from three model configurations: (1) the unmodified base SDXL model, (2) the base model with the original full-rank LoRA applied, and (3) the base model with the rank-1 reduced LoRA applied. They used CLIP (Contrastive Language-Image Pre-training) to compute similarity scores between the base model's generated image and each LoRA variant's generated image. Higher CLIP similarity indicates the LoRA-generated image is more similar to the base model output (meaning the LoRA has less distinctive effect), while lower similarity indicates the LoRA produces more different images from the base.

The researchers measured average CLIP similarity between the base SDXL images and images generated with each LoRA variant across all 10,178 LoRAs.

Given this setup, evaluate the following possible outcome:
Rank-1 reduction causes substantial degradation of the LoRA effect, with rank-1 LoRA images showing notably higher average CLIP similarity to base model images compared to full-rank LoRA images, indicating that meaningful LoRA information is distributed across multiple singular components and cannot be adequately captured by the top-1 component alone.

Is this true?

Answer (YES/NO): NO